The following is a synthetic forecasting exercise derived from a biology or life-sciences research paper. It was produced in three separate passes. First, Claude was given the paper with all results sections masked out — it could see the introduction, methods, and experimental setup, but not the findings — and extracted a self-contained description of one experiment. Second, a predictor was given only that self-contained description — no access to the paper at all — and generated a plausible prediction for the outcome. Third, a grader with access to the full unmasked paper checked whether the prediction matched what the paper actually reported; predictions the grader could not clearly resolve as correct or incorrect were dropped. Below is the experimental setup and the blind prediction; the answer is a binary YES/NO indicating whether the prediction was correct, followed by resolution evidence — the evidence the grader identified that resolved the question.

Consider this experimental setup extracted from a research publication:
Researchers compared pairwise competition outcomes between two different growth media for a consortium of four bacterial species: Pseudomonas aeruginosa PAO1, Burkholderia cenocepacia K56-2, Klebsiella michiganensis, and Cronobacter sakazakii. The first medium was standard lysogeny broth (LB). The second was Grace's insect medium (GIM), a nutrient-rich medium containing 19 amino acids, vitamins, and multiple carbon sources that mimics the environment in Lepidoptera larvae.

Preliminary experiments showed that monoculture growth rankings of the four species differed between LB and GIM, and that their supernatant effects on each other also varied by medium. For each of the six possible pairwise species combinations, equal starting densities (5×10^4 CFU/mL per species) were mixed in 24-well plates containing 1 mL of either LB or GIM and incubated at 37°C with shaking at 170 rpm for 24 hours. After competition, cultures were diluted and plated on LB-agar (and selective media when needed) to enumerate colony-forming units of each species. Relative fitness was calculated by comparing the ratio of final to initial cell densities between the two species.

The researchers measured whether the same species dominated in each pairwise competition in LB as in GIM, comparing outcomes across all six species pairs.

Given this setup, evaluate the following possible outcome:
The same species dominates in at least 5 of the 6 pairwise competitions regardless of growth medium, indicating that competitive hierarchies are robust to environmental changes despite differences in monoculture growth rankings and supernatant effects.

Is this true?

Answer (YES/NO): NO